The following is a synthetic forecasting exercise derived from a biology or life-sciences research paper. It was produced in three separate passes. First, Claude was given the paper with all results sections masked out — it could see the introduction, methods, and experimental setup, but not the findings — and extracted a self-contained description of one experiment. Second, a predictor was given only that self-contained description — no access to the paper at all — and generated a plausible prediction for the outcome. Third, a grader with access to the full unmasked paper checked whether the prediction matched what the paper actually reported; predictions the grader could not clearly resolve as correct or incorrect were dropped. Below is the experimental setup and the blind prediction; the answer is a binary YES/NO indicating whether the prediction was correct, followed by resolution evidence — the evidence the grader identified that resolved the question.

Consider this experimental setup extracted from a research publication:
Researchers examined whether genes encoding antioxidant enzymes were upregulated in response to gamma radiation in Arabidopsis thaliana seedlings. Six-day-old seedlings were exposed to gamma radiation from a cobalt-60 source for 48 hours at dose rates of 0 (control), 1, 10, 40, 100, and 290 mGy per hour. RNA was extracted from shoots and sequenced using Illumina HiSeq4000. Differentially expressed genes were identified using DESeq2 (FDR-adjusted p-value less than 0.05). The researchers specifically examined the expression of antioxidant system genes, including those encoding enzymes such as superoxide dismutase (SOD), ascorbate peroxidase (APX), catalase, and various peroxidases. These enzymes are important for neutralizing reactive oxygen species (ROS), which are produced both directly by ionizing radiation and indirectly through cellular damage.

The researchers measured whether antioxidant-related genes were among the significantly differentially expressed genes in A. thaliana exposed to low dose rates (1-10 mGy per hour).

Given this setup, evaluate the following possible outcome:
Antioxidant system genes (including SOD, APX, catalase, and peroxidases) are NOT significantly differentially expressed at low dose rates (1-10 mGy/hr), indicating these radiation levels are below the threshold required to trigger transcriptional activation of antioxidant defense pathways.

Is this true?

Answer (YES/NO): NO